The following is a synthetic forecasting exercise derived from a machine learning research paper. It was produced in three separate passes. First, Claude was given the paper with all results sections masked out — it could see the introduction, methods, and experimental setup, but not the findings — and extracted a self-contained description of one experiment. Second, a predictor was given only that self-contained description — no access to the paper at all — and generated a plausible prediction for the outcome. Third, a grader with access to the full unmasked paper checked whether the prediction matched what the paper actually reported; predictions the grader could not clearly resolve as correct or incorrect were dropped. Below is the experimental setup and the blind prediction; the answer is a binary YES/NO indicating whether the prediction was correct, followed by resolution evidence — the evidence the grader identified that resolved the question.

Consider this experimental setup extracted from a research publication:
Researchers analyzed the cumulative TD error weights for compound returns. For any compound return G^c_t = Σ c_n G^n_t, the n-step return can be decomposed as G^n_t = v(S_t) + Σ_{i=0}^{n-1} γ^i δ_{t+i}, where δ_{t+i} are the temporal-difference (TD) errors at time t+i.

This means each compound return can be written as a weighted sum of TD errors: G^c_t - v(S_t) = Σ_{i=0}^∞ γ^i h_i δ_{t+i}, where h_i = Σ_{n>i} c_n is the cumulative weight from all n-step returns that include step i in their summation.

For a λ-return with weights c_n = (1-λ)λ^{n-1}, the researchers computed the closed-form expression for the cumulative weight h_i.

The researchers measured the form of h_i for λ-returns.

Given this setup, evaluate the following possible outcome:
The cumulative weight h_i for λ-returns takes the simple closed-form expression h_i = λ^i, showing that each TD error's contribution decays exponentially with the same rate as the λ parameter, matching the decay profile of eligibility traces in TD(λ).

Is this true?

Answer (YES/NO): YES